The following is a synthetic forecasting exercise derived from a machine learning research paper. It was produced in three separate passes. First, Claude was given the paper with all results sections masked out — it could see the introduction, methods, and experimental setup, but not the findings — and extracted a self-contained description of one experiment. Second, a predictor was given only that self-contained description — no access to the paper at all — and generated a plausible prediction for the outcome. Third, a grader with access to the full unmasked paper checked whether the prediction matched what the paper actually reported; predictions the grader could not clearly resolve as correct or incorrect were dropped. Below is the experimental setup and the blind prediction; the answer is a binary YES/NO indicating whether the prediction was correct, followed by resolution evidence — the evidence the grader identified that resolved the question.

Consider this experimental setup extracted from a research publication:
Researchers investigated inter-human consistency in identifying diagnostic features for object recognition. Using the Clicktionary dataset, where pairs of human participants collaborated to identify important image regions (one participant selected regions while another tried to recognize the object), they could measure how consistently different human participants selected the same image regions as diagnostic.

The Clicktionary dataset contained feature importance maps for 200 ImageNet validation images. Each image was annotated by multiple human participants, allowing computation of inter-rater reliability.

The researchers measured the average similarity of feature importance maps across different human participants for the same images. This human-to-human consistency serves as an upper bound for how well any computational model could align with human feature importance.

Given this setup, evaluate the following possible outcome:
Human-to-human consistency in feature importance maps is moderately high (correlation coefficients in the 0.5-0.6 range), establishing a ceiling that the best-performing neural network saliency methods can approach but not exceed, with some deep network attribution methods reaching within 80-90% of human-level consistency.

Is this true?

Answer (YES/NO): NO